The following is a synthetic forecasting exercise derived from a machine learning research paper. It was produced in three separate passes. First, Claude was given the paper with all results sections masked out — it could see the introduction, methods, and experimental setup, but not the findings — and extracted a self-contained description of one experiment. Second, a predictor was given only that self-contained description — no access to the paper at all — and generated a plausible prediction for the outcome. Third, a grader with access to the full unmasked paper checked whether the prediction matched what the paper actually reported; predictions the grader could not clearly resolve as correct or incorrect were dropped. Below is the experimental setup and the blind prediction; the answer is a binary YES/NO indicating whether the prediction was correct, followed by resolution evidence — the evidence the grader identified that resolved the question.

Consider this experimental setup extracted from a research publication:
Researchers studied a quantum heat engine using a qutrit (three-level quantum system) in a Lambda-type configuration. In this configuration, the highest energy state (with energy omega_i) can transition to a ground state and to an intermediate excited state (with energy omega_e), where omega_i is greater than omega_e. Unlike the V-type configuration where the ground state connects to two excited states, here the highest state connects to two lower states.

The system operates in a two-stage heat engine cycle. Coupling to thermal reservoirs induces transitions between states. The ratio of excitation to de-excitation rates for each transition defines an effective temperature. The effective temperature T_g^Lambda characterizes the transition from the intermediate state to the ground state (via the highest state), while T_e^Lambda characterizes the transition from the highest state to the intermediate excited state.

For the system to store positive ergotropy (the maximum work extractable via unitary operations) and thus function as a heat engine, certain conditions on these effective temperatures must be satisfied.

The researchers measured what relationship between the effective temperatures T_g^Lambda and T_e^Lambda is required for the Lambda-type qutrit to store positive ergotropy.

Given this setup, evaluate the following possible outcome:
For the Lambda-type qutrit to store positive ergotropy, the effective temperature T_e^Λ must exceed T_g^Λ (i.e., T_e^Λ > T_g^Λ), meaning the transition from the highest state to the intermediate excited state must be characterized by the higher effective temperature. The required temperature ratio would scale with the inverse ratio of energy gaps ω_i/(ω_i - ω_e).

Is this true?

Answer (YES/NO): NO